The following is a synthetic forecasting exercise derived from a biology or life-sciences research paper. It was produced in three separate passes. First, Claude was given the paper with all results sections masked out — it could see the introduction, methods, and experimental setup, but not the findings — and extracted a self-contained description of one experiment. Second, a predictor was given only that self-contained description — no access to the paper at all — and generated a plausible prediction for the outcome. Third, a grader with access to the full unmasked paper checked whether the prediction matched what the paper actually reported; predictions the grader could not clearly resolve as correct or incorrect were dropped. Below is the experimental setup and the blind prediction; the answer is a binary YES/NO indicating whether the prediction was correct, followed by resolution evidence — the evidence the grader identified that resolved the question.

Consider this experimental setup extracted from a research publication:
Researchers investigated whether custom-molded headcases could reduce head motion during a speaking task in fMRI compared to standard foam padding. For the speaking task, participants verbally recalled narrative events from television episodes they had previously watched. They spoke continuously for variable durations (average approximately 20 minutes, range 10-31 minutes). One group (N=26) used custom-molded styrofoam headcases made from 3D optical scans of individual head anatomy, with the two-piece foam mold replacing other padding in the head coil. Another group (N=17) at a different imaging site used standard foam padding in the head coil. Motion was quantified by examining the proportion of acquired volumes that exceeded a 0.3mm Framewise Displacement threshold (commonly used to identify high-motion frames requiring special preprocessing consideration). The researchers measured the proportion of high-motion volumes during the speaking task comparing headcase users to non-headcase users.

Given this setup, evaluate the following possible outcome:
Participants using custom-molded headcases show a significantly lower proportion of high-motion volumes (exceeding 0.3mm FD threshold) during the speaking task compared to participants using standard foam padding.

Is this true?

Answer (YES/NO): NO